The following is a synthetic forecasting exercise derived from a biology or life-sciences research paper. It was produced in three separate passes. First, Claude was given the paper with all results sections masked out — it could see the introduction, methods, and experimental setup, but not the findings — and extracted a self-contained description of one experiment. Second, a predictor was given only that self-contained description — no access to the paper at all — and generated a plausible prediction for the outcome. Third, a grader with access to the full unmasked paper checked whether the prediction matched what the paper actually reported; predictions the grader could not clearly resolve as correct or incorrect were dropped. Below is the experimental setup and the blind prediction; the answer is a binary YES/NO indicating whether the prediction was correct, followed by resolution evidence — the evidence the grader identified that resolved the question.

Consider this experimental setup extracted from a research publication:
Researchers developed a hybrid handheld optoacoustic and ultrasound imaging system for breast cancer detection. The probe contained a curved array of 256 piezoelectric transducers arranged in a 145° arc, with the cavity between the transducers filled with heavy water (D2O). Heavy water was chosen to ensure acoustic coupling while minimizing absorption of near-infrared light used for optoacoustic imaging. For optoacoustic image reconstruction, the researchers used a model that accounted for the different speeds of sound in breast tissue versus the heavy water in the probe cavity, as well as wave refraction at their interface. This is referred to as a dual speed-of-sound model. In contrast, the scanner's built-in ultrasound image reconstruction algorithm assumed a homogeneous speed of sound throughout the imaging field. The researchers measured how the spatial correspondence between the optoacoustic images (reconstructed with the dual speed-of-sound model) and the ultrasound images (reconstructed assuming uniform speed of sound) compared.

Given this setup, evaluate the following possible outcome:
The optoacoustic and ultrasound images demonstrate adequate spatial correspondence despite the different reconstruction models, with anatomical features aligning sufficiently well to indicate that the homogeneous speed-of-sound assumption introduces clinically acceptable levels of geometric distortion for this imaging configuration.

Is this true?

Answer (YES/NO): NO